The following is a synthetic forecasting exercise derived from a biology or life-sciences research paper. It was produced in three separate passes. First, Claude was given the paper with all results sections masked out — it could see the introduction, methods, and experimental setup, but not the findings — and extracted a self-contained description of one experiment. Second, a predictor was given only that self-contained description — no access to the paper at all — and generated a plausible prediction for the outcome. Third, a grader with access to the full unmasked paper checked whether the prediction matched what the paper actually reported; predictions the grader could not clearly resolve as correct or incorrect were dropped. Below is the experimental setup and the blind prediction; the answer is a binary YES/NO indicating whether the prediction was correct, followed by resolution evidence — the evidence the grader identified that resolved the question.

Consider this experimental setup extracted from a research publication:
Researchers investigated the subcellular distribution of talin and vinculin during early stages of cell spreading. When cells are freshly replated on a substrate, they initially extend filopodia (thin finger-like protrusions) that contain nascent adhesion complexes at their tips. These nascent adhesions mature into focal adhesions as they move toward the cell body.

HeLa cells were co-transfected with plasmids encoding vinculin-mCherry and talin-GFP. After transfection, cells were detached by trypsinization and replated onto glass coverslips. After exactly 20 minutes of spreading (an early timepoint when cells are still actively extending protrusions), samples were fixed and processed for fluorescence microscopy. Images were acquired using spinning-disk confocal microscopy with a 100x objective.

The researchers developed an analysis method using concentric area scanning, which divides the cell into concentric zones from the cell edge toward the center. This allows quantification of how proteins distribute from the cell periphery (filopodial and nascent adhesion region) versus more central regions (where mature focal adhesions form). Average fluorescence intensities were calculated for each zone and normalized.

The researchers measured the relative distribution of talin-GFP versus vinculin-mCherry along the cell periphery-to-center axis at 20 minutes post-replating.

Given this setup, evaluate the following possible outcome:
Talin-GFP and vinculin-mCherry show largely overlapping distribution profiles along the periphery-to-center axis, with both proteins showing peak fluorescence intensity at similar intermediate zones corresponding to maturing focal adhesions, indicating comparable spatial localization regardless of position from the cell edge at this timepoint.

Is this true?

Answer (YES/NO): NO